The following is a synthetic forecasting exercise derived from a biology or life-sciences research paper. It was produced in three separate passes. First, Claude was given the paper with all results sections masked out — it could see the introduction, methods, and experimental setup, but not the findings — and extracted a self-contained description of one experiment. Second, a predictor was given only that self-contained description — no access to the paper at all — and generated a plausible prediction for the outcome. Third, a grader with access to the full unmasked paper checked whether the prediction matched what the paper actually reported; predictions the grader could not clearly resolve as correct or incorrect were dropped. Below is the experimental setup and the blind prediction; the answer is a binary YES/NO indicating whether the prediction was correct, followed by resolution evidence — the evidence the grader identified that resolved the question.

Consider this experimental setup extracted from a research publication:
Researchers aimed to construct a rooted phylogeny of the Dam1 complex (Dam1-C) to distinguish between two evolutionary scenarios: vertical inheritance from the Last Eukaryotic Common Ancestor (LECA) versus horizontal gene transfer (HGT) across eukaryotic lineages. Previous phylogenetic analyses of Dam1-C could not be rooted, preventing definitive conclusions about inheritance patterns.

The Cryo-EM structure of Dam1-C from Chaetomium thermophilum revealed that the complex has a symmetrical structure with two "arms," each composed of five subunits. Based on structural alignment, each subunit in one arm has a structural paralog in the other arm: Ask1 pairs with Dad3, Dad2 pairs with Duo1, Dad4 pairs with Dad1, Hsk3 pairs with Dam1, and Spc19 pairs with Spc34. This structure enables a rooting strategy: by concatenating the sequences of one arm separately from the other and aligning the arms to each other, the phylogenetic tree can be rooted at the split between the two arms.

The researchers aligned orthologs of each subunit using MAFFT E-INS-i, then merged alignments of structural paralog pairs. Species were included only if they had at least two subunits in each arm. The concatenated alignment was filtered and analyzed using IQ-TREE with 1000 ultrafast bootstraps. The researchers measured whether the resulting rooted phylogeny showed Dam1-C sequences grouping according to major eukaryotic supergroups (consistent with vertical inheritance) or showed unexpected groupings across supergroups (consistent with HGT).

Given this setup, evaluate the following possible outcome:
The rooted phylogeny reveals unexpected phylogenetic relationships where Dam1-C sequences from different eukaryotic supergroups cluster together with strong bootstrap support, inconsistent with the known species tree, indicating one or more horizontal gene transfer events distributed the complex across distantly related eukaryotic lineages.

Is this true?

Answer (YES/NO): NO